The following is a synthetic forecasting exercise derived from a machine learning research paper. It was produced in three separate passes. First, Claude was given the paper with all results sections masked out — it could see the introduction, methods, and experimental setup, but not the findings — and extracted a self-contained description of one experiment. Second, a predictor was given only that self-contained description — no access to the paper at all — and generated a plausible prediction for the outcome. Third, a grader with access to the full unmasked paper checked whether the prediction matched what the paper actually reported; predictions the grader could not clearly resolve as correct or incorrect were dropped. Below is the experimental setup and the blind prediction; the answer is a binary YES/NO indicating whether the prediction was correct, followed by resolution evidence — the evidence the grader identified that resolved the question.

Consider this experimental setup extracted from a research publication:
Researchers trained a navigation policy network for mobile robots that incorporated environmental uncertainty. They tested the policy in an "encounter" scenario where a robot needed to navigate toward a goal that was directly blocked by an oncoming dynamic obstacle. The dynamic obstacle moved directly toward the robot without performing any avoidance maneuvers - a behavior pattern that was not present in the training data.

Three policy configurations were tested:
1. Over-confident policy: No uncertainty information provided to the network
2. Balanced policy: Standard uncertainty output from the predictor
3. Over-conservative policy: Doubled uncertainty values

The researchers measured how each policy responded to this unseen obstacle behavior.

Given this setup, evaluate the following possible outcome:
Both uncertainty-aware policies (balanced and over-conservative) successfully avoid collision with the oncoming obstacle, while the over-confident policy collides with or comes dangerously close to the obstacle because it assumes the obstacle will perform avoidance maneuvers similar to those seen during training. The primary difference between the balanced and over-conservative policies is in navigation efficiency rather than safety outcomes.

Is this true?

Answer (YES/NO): NO